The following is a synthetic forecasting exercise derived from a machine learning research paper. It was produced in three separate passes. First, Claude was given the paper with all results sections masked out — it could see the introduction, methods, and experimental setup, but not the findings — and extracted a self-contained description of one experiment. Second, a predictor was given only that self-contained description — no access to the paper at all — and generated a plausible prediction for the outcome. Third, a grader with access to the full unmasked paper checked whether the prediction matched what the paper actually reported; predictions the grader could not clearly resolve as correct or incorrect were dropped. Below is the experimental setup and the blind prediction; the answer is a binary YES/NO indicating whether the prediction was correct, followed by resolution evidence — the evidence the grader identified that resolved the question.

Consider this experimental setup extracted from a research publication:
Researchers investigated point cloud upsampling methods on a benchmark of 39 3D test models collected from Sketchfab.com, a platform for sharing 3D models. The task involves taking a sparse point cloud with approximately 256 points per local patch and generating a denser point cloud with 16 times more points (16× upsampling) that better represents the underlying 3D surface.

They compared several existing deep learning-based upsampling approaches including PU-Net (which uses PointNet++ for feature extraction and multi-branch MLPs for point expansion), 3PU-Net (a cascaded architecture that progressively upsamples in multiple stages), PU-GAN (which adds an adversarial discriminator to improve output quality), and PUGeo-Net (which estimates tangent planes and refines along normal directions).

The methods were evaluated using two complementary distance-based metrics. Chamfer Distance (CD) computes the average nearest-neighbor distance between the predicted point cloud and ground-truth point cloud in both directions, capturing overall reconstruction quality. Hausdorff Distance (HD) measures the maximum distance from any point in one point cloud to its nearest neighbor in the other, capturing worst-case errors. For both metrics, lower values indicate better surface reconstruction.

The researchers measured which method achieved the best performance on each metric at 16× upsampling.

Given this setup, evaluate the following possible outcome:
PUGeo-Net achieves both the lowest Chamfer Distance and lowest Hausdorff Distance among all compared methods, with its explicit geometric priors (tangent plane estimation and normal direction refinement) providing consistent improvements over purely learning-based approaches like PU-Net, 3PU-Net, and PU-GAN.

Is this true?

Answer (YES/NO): NO